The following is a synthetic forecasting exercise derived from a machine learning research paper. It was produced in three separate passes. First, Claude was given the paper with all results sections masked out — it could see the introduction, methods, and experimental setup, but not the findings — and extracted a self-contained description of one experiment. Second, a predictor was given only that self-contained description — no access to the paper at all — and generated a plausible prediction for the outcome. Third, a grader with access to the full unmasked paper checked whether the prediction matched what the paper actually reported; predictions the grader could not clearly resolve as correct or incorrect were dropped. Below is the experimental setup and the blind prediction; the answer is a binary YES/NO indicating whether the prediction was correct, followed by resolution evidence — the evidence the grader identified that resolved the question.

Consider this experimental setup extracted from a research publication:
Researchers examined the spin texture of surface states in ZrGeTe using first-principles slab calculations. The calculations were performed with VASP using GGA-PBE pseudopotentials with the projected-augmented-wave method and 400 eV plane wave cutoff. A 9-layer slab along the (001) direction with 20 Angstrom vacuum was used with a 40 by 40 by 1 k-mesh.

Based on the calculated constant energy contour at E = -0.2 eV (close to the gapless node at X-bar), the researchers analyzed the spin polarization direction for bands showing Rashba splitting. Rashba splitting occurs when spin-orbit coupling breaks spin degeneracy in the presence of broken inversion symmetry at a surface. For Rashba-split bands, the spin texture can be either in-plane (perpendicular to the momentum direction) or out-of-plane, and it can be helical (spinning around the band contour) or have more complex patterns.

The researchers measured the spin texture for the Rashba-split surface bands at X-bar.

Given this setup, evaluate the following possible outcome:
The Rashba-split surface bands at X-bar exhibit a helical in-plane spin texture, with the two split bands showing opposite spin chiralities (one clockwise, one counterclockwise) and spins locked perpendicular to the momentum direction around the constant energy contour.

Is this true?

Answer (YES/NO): YES